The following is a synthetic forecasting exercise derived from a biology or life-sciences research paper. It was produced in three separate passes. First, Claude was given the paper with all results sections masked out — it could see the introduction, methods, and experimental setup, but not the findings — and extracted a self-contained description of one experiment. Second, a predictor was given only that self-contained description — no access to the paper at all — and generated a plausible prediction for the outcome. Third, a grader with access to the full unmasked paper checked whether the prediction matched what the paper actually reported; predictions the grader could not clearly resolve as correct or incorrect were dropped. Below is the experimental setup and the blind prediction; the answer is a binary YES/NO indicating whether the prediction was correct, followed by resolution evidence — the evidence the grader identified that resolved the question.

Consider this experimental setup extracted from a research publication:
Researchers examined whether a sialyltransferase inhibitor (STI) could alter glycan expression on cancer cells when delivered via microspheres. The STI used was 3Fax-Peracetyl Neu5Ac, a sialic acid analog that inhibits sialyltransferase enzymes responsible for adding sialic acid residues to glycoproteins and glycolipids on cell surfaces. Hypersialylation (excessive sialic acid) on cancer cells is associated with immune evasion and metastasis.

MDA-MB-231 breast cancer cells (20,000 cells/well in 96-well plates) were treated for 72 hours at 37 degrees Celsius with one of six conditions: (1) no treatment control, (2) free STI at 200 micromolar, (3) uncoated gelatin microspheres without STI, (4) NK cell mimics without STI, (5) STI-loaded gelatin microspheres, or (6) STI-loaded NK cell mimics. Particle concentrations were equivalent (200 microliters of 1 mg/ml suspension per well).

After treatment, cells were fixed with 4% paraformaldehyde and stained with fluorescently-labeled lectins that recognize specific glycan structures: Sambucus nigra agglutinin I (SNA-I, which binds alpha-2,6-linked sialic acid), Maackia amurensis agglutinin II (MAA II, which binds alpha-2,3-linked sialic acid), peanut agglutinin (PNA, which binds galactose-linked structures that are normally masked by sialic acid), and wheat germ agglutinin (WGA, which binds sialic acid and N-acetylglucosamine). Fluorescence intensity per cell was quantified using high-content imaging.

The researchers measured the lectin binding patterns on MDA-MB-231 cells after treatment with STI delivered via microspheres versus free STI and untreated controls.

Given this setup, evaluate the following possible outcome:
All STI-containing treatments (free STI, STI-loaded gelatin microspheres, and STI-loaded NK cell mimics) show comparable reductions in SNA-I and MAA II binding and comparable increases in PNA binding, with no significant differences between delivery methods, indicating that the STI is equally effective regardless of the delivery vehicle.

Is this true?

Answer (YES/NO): NO